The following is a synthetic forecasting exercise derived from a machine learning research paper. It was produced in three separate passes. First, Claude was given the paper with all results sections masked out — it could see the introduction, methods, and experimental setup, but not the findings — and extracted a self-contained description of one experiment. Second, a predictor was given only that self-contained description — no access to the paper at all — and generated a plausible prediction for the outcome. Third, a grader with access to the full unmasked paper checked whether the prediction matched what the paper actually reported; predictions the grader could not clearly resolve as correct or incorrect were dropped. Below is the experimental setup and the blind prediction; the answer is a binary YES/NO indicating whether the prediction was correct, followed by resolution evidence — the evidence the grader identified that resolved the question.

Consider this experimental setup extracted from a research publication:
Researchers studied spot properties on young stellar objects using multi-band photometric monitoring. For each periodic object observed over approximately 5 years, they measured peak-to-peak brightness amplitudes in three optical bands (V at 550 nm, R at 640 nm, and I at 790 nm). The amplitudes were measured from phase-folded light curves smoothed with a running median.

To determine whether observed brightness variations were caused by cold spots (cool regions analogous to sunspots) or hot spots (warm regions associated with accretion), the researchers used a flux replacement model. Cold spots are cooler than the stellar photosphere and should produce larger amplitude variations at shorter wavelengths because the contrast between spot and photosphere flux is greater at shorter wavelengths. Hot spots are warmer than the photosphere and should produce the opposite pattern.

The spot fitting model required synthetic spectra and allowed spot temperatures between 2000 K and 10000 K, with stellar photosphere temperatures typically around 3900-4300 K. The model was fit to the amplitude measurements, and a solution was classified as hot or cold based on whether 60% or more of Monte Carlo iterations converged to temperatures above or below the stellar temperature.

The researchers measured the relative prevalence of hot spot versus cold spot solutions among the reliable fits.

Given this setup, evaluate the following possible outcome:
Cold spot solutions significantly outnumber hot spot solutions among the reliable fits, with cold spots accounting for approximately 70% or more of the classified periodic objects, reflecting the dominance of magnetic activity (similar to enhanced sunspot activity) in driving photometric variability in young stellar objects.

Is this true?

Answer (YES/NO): YES